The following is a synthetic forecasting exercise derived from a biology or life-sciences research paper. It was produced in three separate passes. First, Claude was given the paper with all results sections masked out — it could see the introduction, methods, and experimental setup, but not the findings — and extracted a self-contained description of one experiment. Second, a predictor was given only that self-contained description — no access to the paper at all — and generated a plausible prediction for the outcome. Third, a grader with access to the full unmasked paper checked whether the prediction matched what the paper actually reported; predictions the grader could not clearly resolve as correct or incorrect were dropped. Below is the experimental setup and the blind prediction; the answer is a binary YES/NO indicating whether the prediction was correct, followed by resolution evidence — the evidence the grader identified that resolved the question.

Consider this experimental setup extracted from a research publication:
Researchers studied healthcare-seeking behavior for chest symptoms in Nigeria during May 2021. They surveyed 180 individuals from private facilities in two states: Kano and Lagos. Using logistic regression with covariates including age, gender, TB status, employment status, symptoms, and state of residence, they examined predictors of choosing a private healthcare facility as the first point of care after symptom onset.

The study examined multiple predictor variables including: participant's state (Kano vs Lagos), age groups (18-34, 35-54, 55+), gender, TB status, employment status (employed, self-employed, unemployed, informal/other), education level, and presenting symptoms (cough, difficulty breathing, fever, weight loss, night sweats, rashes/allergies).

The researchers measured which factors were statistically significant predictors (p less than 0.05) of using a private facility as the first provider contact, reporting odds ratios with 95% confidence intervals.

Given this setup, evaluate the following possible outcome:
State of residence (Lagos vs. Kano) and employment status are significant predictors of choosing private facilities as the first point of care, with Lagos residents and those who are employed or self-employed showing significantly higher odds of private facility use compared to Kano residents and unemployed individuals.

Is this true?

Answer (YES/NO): NO